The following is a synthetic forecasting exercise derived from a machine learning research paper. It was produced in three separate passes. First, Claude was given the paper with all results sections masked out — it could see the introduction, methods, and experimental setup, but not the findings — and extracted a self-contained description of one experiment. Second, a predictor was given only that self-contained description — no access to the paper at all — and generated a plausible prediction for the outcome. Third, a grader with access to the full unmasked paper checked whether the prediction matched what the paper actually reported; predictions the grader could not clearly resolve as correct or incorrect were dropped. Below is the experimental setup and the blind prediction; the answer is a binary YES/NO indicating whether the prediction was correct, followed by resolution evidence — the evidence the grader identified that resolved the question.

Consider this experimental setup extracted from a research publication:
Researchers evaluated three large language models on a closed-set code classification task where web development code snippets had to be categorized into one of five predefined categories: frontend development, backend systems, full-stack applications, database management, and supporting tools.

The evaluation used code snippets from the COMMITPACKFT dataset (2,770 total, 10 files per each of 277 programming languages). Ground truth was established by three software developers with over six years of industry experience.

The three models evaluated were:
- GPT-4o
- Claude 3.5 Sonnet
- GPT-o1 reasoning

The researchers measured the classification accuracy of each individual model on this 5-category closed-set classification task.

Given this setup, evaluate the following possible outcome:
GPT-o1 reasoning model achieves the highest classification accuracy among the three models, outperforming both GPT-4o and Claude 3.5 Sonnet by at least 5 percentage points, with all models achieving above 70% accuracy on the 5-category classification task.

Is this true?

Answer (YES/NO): NO